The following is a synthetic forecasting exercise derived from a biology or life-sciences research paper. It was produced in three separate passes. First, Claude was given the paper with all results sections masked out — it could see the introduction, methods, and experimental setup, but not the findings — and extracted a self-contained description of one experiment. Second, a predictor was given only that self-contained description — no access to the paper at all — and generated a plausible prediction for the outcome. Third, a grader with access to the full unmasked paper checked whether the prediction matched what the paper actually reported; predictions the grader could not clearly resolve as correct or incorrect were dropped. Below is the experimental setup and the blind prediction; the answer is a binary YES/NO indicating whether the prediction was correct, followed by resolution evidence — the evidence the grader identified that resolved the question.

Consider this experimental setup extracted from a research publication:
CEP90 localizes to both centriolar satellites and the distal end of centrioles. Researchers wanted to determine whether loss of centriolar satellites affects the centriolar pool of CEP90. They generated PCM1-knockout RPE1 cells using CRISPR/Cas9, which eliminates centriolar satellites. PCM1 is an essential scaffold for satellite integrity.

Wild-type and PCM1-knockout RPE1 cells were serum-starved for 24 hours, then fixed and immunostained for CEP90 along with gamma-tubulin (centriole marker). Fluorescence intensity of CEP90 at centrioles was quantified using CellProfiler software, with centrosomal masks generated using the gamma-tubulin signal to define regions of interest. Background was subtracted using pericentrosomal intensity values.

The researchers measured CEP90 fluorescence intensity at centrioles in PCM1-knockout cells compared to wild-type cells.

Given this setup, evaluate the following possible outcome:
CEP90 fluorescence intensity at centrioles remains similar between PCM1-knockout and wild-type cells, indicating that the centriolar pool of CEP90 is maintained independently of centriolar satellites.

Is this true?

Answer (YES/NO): YES